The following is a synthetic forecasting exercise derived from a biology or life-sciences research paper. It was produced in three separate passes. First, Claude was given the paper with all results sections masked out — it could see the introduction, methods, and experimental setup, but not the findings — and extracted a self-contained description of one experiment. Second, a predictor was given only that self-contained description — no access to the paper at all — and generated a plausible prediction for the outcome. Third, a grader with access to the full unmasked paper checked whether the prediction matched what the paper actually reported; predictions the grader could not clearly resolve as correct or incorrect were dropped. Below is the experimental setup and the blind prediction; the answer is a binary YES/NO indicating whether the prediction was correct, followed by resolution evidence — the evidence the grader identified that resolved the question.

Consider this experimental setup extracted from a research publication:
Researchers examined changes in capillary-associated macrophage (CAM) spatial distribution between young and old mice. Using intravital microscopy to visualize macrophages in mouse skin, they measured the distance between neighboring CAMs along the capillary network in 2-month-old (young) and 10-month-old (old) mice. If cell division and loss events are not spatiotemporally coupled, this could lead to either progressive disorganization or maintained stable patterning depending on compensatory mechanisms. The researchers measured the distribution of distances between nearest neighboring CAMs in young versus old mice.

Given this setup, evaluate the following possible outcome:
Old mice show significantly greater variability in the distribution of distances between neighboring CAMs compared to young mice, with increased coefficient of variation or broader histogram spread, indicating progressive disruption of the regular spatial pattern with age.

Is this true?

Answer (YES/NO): YES